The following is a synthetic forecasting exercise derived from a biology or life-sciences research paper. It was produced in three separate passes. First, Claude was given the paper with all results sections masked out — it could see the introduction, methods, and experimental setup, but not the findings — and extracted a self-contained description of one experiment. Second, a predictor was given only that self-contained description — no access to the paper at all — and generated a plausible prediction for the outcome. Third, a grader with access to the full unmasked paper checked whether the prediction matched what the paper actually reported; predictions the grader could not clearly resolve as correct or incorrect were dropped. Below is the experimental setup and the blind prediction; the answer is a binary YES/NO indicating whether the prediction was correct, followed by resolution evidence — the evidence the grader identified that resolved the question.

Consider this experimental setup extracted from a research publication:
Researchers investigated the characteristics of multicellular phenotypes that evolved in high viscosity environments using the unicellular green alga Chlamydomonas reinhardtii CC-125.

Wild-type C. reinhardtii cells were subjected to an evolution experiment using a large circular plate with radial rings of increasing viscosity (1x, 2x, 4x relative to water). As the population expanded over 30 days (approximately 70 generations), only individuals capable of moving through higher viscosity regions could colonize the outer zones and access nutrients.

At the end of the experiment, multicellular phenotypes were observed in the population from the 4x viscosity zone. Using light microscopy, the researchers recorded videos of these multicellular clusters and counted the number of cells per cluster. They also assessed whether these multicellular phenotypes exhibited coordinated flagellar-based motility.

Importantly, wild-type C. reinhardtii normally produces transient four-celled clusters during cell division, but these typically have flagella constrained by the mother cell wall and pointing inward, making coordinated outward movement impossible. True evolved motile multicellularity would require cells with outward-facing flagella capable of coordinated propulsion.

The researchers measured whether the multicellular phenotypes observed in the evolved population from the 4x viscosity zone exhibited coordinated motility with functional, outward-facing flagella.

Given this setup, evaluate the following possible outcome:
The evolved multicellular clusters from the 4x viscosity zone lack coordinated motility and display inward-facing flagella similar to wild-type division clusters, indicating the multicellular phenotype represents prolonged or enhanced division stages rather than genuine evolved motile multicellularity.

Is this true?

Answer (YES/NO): NO